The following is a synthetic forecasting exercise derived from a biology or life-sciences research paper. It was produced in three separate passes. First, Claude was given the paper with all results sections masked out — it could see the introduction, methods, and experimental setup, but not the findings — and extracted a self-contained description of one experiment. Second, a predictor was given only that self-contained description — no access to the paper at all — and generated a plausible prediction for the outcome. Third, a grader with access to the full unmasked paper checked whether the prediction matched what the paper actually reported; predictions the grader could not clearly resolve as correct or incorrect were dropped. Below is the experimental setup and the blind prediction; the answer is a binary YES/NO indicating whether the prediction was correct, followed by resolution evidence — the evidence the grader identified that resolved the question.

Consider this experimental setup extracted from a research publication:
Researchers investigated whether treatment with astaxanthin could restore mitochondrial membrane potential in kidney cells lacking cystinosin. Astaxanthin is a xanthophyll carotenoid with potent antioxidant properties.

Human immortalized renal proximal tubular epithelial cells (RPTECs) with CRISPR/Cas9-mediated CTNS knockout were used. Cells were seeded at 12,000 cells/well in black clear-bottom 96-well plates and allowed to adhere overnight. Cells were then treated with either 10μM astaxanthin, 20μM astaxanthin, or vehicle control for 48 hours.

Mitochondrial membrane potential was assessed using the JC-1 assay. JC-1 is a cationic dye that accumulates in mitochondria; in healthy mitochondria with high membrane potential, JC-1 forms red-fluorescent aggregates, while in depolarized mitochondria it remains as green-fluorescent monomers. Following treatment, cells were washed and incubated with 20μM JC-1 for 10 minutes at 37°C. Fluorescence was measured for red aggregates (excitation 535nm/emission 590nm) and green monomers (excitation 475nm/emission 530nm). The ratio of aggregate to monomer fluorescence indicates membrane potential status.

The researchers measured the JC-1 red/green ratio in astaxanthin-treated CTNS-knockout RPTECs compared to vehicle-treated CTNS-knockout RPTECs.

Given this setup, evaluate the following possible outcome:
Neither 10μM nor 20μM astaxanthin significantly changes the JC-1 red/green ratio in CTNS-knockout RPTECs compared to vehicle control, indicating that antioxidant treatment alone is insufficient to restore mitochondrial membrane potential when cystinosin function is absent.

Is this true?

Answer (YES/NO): NO